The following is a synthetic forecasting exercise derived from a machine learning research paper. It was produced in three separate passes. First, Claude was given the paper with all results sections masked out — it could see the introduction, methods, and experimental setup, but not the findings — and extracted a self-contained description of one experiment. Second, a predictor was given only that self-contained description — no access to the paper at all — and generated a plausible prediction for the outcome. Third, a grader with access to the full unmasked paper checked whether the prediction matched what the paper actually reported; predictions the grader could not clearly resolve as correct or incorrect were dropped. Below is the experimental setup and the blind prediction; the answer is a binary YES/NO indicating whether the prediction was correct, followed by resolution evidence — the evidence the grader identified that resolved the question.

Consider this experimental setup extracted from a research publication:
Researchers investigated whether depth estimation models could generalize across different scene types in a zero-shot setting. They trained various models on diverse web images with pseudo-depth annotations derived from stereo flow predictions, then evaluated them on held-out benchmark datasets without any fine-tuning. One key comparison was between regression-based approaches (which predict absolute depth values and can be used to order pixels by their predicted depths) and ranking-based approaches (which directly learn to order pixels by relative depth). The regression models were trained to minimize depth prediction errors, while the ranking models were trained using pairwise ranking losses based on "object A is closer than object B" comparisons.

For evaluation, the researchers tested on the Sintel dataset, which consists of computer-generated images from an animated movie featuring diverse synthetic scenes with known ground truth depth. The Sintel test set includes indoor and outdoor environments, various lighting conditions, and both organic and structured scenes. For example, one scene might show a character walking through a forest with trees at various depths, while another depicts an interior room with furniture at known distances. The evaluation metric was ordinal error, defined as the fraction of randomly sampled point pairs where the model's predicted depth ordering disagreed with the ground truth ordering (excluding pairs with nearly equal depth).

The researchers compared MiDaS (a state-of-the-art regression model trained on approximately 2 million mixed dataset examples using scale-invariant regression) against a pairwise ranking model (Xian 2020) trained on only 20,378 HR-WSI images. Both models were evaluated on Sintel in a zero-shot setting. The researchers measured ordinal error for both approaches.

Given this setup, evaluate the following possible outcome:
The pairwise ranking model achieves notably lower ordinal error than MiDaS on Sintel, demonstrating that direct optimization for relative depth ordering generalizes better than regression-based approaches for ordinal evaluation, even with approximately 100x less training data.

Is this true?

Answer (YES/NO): NO